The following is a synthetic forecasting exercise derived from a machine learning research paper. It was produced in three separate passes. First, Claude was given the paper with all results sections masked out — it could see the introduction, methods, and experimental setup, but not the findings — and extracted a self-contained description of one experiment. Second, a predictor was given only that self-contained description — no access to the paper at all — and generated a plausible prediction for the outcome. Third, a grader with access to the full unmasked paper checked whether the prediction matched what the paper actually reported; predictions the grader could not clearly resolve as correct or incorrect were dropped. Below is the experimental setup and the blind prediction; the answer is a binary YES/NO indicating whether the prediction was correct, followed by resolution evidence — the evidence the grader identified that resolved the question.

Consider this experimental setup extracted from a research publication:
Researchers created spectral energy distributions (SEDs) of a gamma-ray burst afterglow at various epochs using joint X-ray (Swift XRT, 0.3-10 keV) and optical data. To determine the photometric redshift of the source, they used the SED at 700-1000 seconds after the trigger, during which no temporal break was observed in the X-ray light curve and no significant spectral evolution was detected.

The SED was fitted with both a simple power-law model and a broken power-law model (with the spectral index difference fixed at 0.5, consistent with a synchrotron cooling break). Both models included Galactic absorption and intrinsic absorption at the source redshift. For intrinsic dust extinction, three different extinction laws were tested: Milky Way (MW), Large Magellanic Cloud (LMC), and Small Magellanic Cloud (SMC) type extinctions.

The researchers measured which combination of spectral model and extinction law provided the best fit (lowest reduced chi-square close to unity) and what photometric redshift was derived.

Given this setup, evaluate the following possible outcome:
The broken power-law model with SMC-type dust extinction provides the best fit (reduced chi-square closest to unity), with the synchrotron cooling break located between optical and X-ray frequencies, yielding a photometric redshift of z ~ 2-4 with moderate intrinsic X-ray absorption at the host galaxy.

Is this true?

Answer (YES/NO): NO